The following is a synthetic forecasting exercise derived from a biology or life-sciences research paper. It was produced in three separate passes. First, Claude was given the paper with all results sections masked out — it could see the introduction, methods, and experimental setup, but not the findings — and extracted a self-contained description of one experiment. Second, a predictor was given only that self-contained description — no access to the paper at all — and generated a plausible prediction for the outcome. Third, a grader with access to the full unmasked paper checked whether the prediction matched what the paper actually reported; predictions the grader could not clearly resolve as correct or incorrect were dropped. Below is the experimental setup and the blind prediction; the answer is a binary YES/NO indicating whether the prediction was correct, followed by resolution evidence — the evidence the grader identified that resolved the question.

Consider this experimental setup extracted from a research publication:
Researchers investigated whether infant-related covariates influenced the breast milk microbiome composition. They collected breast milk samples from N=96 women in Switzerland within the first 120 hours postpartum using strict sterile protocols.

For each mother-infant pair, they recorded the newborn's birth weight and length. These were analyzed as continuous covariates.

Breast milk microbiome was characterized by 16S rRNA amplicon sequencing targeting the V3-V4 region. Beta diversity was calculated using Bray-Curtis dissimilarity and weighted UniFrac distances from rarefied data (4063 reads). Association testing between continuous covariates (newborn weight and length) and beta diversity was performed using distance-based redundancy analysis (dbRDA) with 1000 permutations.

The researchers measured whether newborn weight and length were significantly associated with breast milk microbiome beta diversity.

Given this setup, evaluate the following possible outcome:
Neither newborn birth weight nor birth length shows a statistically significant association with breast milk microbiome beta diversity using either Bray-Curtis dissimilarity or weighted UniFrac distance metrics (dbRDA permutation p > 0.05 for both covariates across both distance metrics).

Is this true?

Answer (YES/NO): YES